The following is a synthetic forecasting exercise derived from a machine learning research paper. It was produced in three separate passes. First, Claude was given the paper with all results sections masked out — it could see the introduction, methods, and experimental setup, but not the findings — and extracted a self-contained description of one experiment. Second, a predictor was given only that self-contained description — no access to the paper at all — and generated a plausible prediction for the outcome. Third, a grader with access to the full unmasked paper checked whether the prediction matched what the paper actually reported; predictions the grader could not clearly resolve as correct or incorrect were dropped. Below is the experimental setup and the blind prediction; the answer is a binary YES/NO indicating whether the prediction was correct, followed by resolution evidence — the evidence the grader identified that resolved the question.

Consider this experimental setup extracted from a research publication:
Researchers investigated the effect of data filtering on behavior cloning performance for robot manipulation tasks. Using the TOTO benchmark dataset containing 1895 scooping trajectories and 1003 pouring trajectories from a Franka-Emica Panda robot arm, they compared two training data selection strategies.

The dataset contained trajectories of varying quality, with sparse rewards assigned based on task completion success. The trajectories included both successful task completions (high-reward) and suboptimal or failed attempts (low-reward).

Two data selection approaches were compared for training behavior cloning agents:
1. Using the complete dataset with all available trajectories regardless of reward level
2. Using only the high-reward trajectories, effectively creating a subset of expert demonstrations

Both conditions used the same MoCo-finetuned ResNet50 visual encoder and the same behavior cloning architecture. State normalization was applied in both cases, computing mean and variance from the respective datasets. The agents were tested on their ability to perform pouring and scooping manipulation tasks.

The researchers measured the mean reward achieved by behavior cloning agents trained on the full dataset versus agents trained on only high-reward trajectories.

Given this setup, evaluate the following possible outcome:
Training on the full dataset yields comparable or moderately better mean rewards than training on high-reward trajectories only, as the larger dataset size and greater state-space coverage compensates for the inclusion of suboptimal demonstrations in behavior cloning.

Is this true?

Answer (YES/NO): NO